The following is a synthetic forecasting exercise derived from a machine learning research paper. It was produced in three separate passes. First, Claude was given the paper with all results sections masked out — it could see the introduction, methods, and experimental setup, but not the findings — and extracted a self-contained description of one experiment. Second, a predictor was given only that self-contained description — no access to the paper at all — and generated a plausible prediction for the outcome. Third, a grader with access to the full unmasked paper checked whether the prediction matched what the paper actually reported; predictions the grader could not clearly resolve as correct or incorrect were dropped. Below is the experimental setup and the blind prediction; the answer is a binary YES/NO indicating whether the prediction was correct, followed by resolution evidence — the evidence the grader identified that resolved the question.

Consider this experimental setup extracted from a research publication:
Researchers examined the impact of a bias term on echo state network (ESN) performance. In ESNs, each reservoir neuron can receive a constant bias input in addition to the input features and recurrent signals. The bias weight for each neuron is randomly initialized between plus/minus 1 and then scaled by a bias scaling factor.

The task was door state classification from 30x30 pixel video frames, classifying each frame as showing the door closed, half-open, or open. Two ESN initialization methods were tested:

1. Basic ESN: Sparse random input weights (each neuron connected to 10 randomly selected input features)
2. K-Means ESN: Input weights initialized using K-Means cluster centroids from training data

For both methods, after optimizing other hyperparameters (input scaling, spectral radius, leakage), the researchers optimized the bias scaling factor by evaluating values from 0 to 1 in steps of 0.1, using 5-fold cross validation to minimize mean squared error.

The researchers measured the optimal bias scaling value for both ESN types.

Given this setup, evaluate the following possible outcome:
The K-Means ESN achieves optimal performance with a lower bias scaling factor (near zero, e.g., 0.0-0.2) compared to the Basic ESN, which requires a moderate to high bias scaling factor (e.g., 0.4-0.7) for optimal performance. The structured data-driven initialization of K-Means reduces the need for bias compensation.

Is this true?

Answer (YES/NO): NO